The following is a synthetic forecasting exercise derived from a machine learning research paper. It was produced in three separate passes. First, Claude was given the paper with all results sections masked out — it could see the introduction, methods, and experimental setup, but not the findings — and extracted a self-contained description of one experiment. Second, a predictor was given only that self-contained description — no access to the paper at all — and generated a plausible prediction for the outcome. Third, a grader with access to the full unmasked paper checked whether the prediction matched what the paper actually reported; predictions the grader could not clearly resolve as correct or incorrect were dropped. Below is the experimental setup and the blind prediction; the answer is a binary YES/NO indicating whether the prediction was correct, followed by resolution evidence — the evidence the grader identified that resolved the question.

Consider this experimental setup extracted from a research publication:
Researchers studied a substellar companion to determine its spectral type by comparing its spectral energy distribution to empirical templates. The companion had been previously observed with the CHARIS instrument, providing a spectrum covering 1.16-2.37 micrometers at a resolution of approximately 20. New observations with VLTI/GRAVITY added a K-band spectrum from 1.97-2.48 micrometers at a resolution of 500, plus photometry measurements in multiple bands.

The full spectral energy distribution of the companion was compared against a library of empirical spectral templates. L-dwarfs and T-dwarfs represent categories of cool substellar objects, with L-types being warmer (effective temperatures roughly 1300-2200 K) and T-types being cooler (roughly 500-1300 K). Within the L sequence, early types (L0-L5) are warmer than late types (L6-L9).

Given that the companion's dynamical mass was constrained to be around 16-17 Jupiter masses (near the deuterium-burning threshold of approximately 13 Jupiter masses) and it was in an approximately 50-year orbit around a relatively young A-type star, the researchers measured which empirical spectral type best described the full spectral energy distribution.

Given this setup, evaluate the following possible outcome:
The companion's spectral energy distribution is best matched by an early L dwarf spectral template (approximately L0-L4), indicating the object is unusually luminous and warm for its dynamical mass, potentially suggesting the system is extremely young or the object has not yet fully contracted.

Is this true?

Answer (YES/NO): NO